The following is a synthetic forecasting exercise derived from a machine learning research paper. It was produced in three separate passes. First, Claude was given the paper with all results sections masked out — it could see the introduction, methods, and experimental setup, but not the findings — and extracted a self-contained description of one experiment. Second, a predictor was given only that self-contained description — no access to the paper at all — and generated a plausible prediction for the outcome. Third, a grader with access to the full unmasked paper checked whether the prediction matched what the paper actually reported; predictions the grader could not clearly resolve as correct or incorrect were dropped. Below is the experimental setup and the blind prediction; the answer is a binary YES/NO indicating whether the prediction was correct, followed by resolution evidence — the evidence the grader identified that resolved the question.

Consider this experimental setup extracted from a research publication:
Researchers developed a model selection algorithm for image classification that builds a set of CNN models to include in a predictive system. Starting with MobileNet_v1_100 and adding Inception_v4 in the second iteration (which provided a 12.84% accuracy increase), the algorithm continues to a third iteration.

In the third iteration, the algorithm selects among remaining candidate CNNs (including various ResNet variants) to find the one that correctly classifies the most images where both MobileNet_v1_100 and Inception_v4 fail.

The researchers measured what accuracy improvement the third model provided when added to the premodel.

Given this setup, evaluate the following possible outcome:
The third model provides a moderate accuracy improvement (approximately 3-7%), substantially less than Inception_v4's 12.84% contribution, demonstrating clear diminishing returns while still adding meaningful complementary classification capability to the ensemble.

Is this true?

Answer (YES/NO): NO